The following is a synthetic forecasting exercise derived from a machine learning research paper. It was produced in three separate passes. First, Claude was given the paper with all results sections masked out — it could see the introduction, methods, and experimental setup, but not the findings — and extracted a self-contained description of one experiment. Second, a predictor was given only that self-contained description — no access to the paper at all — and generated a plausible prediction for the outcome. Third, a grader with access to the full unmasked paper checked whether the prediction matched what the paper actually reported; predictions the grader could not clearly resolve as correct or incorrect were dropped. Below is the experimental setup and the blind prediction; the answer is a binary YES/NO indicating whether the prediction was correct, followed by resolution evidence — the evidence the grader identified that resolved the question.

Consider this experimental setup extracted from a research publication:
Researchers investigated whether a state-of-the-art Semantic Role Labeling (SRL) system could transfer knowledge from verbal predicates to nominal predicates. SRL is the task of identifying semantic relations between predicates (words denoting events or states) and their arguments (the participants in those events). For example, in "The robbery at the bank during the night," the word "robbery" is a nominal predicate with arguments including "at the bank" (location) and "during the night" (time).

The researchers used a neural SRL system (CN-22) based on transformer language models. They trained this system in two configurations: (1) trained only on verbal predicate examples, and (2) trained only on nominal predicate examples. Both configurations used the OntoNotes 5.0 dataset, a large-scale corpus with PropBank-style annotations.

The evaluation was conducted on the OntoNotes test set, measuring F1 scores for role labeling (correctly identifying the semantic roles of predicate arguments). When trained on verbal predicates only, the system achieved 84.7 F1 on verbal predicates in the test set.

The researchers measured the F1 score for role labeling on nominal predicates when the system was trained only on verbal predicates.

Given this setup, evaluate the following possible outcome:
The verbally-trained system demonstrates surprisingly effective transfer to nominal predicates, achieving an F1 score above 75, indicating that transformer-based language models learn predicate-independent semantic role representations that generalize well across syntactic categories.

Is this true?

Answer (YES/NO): NO